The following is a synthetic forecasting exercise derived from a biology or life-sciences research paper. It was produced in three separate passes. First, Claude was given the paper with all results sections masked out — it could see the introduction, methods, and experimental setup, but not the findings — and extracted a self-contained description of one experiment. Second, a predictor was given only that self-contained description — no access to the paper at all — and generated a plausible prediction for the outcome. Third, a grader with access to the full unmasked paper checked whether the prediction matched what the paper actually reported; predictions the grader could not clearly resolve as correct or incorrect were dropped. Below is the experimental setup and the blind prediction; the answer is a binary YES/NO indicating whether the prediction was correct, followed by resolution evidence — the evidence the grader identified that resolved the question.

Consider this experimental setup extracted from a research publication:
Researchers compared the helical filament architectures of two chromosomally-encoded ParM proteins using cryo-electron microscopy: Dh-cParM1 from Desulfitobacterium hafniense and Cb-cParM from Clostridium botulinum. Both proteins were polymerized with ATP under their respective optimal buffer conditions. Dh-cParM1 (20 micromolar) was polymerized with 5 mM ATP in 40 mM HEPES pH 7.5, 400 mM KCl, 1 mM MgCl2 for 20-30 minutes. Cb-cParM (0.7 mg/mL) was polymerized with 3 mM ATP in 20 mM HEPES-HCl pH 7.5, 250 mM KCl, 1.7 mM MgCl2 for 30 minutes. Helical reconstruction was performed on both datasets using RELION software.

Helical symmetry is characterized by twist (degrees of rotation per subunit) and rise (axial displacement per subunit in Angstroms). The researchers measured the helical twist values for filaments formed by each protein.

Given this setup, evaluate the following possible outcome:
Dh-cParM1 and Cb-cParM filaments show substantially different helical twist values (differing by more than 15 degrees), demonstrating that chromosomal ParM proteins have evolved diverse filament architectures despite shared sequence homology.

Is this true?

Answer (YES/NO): NO